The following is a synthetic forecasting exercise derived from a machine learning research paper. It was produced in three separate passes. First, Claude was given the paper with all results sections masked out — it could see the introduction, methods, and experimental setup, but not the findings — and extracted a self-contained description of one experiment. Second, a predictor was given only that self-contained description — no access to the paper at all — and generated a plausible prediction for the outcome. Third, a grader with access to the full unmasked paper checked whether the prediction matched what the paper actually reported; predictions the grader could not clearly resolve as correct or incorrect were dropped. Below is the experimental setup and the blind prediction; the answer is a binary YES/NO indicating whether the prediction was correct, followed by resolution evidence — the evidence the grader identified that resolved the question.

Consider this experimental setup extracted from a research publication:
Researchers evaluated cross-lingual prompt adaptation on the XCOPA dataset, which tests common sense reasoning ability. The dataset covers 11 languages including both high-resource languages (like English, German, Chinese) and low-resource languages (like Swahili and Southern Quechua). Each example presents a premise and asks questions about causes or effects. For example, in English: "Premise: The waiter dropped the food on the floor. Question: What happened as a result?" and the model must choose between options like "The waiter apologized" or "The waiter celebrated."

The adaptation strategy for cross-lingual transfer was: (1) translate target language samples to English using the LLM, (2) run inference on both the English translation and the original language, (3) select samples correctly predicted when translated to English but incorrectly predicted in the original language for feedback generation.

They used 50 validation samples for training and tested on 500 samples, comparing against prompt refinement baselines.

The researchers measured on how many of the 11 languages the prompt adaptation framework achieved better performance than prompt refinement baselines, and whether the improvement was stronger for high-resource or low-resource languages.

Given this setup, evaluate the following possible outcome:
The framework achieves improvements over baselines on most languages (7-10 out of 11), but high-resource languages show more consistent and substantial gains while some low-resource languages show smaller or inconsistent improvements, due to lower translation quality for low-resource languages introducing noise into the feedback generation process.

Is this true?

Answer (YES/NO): NO